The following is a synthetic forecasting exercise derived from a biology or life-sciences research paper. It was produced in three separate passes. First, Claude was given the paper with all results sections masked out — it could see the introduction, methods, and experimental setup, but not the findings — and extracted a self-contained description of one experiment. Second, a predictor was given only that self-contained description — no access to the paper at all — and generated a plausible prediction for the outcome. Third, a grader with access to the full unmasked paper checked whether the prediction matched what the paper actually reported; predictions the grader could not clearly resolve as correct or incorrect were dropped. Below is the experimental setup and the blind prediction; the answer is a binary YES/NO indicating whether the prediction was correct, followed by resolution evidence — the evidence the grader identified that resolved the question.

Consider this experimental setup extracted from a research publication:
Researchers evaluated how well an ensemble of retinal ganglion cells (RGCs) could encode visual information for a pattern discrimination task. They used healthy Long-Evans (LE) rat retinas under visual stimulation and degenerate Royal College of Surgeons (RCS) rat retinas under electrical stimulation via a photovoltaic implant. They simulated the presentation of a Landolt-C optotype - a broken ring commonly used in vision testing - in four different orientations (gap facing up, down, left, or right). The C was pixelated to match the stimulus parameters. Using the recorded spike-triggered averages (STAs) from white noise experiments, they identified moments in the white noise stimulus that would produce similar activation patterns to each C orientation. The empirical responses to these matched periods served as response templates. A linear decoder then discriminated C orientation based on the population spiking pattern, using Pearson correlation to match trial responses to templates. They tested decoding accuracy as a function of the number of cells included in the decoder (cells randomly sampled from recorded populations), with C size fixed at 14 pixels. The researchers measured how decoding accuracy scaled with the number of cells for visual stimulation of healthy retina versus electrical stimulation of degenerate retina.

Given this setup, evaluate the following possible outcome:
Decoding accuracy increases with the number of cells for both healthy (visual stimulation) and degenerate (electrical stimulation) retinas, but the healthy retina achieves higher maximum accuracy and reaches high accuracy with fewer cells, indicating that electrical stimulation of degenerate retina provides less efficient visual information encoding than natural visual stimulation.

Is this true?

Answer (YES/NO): NO